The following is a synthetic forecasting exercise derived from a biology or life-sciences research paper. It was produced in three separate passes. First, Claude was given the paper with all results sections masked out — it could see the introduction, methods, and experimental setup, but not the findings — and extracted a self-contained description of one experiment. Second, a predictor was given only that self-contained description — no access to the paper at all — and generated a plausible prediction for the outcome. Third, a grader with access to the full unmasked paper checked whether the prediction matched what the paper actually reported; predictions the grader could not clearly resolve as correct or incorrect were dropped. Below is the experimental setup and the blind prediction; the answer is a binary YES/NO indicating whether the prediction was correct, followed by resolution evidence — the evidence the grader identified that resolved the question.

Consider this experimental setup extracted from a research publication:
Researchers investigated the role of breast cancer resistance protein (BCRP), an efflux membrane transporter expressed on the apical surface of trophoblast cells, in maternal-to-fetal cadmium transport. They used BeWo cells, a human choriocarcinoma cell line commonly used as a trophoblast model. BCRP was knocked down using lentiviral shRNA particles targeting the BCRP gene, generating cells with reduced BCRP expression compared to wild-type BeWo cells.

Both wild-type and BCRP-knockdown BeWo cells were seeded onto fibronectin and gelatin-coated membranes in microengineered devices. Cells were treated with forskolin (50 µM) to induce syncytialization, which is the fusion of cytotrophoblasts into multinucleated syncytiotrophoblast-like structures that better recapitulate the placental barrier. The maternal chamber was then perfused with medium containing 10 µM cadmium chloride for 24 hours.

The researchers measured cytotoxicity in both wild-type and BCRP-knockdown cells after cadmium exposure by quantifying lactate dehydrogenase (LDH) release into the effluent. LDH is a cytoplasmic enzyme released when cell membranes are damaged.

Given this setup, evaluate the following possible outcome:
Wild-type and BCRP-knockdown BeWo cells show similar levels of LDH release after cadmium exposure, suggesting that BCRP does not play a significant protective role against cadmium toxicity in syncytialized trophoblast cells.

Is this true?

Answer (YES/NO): NO